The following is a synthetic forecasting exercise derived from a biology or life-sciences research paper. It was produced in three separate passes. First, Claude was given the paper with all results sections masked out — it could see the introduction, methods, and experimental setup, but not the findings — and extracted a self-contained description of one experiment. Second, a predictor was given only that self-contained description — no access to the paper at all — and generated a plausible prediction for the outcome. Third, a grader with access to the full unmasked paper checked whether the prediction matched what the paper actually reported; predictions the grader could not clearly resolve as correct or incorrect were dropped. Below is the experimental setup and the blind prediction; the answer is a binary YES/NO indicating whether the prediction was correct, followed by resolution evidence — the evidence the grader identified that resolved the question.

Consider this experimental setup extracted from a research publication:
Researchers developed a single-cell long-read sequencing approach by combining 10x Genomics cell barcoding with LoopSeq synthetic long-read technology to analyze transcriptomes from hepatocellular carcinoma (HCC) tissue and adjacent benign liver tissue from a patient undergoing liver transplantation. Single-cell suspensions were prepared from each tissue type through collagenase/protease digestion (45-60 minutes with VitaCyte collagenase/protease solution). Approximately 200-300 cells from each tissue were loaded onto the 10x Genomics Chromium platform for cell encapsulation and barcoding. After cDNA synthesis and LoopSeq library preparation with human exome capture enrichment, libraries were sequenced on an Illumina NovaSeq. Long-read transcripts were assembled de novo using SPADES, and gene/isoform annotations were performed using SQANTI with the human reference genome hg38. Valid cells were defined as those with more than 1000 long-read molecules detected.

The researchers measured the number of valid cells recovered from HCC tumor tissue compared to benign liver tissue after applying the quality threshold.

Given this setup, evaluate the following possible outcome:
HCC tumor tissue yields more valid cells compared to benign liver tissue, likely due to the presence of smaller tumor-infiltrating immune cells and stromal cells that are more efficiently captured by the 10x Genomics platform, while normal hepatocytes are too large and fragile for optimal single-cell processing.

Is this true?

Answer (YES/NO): YES